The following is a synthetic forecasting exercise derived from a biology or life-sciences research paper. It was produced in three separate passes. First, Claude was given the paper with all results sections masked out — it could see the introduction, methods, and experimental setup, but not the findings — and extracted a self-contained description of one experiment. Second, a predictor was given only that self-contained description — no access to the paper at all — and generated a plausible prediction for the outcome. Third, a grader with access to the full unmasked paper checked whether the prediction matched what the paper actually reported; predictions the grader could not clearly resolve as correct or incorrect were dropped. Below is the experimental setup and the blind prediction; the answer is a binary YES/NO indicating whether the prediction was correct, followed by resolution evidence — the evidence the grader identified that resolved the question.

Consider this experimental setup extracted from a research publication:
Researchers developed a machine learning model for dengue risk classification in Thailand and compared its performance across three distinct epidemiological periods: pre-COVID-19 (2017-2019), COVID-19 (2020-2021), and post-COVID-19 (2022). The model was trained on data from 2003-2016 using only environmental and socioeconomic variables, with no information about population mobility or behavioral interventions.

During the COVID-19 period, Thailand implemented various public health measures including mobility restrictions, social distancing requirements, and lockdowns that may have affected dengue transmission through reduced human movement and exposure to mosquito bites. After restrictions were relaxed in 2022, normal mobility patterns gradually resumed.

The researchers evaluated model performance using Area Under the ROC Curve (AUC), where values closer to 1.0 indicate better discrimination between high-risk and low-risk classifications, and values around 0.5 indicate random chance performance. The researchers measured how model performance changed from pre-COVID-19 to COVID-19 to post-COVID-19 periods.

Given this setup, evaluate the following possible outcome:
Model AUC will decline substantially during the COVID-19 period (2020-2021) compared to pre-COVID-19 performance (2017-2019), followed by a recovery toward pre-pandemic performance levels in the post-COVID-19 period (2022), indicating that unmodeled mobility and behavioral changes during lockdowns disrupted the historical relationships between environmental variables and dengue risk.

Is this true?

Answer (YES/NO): NO